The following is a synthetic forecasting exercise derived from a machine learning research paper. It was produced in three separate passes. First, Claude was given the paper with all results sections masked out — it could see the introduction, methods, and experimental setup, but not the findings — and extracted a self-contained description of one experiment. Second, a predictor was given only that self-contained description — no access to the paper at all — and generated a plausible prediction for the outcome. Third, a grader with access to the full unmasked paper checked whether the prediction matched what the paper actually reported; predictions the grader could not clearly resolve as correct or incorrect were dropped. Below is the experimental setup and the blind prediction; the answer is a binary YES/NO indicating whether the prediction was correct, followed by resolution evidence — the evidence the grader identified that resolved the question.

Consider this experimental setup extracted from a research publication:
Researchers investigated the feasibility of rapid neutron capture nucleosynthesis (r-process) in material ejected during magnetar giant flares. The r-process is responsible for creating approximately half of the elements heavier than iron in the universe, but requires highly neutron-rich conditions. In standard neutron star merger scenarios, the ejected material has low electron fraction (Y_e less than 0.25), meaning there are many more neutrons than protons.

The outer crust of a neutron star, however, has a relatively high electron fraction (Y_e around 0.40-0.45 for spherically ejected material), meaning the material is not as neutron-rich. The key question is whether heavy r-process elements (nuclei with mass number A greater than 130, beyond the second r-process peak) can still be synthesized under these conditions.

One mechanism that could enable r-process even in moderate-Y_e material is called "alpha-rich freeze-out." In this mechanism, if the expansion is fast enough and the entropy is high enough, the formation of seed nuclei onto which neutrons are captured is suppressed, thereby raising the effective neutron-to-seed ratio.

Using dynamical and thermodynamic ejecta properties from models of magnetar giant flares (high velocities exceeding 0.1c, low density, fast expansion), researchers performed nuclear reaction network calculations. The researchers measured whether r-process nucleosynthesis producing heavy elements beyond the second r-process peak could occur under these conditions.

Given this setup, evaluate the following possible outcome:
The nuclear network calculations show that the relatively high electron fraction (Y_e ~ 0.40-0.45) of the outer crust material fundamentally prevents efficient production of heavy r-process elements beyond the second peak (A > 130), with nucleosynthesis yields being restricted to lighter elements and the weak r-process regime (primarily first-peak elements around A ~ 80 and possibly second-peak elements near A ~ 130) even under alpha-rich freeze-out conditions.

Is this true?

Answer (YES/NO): NO